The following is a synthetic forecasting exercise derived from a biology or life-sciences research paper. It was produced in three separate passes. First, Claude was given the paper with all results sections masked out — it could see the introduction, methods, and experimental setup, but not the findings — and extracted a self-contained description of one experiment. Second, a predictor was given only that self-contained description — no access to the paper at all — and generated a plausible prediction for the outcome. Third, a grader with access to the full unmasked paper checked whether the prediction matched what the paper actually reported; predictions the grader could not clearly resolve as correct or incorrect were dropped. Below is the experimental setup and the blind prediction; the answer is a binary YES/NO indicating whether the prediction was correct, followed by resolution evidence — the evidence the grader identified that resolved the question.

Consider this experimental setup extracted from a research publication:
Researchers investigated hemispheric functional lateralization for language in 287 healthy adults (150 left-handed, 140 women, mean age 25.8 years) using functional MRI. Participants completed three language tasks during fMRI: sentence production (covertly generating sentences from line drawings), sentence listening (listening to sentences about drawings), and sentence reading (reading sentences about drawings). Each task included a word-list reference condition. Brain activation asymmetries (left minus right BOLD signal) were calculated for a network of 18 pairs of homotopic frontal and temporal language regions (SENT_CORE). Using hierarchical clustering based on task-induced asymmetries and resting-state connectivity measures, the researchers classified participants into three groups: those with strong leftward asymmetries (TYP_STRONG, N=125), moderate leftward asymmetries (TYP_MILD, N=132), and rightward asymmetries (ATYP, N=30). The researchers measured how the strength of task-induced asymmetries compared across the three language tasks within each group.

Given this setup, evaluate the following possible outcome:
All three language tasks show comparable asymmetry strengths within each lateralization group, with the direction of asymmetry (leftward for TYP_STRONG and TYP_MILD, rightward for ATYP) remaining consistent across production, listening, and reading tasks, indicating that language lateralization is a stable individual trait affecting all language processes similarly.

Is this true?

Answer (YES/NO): NO